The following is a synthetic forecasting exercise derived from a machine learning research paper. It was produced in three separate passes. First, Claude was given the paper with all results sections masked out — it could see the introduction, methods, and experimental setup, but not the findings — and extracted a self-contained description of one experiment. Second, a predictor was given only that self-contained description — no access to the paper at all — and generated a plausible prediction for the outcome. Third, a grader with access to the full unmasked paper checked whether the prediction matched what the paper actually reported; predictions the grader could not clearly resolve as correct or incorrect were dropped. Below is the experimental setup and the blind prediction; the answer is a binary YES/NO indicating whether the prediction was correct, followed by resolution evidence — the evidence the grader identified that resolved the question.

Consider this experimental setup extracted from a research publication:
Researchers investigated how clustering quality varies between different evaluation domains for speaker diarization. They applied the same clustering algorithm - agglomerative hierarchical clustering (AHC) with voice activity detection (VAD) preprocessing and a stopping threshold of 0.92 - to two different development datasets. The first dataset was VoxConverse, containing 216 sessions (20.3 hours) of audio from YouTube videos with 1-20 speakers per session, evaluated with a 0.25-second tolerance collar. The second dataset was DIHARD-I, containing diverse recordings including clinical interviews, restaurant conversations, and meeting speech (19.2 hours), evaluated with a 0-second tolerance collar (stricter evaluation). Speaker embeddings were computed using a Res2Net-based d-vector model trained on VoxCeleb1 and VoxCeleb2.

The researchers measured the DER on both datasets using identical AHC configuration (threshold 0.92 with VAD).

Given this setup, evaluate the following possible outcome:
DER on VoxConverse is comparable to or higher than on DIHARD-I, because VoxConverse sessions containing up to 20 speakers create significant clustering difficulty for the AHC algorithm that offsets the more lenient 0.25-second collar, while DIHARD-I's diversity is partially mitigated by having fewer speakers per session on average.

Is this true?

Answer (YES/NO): NO